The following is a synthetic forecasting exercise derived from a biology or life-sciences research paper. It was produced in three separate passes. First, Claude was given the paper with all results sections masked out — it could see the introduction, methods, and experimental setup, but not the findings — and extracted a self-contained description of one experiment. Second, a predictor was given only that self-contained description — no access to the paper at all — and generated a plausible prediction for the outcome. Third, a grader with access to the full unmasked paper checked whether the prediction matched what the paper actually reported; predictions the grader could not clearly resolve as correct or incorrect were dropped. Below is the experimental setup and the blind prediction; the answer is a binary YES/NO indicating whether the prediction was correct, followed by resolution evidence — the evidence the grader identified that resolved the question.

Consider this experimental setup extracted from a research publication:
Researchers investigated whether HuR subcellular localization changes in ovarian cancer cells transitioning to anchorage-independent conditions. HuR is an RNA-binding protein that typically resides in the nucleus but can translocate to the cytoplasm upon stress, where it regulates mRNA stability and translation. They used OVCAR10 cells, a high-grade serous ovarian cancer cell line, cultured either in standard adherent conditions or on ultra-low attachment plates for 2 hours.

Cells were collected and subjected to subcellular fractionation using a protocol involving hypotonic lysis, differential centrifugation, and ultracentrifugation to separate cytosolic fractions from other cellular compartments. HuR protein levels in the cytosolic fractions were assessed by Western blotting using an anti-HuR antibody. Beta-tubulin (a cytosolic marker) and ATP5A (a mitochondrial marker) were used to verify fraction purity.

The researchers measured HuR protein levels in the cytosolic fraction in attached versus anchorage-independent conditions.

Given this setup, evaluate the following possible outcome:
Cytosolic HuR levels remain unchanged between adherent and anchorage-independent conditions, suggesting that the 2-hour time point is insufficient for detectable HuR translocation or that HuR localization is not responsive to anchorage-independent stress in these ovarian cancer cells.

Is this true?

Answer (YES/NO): NO